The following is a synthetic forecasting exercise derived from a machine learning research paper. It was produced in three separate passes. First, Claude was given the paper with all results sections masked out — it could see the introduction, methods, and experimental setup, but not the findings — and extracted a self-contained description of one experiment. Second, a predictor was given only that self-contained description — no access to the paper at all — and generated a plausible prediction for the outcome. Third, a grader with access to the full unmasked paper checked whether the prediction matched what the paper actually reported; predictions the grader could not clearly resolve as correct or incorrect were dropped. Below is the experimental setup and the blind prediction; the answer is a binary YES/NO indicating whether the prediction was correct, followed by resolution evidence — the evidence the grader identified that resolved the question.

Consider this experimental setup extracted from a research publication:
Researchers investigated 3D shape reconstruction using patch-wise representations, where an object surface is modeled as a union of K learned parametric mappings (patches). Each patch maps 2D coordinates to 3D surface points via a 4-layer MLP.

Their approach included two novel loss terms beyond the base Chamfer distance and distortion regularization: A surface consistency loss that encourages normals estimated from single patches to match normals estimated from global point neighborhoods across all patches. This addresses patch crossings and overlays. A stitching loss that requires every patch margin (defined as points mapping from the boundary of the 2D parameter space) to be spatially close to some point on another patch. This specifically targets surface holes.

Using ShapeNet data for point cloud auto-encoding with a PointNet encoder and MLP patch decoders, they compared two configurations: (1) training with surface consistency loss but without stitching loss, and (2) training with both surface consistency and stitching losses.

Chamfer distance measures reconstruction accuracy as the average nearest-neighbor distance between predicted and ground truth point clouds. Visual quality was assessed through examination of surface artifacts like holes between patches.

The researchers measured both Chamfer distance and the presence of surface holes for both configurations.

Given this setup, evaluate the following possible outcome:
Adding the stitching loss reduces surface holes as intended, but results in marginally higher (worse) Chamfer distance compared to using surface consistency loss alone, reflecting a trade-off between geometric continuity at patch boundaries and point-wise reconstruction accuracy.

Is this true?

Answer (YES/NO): NO